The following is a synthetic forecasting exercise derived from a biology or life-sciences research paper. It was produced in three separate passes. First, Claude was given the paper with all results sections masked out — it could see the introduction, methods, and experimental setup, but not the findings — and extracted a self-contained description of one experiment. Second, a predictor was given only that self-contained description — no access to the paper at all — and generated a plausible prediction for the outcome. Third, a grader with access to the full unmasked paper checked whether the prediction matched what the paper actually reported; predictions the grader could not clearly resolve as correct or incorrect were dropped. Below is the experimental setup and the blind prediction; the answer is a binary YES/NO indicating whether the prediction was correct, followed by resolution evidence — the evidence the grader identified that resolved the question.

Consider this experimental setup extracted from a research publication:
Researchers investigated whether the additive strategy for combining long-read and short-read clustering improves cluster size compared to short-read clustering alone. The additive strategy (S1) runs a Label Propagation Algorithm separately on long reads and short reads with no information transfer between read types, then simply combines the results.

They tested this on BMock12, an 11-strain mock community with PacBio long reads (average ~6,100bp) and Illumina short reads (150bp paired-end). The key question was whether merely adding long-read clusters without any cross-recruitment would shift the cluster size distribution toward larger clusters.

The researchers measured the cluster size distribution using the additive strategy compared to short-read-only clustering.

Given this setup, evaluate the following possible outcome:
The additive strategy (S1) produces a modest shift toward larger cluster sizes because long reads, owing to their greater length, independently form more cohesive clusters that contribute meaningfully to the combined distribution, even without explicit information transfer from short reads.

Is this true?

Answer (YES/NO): NO